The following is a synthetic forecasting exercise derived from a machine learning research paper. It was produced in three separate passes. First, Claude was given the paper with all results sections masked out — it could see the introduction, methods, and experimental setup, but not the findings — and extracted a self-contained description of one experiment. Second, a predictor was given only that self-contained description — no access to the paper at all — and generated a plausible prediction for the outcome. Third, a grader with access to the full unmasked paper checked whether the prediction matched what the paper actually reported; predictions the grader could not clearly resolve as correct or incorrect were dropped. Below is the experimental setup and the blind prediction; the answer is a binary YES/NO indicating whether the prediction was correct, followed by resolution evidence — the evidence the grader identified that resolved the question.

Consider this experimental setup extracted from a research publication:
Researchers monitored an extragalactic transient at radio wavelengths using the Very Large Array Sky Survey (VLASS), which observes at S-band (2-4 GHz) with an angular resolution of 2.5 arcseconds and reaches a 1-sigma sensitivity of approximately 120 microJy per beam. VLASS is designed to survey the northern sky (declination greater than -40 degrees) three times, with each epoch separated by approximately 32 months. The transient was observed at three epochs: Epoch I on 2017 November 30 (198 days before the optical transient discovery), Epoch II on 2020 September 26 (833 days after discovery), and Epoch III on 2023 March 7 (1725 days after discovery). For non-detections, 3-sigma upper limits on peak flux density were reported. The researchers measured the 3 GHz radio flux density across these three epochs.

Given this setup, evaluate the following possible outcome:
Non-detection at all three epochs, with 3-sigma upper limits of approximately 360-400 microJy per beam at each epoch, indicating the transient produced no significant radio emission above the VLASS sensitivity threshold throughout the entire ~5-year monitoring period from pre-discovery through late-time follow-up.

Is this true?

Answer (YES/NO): NO